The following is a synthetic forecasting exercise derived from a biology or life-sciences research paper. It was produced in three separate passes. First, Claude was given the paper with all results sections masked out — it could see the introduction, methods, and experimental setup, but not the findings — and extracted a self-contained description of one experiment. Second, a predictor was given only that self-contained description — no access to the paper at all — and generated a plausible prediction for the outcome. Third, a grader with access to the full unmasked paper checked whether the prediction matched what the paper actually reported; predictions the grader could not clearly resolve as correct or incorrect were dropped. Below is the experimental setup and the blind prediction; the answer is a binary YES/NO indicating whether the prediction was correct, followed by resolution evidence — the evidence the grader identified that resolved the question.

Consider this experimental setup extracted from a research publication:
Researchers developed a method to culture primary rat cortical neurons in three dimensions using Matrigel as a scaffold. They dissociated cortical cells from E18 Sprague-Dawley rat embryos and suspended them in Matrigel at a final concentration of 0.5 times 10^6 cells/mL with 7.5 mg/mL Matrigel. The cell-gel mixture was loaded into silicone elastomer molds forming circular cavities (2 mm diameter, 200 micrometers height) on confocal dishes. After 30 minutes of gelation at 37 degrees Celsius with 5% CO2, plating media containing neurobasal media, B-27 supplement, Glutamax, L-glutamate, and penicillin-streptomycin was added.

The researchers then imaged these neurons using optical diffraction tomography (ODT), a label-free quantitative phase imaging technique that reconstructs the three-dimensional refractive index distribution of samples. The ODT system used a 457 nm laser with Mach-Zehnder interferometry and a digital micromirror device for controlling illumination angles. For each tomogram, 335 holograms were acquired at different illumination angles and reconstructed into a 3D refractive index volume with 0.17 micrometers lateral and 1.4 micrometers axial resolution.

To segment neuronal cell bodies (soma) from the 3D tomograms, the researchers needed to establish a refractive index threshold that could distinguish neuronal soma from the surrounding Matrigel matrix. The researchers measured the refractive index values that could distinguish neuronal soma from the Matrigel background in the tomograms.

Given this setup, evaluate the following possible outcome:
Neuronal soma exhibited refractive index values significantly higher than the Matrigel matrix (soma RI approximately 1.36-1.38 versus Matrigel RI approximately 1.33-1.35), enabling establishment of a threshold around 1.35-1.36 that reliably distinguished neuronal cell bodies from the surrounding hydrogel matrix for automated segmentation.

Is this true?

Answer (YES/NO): NO